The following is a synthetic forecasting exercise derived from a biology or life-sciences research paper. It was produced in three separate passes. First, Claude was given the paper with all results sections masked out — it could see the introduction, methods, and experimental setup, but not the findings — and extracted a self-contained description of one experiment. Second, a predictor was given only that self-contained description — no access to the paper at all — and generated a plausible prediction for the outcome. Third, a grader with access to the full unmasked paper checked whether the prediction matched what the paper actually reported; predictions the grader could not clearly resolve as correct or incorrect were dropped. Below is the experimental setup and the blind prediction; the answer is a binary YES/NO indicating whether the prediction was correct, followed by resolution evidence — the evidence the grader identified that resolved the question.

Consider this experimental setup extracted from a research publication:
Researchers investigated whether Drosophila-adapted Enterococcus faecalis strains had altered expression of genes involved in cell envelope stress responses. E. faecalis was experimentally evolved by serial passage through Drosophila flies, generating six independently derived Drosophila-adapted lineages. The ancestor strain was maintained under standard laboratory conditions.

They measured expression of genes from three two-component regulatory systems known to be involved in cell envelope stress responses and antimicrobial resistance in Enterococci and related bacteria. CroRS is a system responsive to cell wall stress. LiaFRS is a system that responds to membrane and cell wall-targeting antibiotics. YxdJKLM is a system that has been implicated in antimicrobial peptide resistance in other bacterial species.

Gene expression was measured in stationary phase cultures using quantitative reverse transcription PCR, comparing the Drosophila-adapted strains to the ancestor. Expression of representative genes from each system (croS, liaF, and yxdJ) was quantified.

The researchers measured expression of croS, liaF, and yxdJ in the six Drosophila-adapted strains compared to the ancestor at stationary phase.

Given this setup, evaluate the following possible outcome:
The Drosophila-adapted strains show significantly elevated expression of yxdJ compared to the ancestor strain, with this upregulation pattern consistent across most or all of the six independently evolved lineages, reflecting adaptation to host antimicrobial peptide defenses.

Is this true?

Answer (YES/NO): NO